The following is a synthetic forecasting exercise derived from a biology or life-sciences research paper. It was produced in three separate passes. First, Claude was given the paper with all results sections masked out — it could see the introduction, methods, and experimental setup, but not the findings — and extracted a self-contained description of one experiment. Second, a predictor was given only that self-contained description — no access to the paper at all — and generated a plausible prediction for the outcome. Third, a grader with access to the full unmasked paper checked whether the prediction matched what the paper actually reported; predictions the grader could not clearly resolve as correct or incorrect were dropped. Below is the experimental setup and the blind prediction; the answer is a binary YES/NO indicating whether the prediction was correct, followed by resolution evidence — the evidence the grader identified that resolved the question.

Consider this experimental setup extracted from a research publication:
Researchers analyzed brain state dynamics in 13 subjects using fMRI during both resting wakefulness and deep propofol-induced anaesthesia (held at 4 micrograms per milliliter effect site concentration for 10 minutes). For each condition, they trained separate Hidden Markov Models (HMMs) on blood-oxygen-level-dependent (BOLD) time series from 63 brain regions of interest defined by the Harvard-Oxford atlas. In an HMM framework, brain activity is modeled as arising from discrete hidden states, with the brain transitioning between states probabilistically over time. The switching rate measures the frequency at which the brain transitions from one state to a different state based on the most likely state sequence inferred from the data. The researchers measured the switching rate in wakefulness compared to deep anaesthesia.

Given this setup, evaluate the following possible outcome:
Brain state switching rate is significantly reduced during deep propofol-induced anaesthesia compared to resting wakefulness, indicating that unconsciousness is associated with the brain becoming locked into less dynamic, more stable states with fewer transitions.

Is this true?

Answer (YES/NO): YES